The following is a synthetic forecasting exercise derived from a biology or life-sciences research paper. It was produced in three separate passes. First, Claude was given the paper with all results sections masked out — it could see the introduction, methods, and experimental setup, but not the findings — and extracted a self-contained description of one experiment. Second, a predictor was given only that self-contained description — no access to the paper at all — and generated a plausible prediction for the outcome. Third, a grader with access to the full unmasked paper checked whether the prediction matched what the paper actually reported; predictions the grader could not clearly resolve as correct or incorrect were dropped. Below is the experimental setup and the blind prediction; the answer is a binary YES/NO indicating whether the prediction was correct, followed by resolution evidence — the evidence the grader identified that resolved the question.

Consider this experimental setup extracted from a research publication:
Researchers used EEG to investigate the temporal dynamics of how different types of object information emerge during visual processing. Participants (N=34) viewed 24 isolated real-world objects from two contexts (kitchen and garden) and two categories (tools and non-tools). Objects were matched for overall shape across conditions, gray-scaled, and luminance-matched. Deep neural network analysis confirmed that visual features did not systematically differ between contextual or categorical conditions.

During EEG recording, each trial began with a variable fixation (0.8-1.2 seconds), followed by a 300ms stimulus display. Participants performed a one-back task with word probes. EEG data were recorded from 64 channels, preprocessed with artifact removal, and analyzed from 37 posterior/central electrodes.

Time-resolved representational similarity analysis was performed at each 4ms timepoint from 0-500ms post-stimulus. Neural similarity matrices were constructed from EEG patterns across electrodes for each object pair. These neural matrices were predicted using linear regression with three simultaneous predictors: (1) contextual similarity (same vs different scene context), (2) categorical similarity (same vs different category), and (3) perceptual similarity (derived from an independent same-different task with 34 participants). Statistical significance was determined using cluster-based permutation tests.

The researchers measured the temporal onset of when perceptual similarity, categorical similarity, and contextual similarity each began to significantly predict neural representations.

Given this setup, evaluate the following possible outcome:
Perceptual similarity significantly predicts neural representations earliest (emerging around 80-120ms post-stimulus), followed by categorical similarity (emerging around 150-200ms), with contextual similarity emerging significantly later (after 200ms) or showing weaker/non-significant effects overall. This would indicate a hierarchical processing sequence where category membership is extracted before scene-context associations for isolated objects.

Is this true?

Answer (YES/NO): NO